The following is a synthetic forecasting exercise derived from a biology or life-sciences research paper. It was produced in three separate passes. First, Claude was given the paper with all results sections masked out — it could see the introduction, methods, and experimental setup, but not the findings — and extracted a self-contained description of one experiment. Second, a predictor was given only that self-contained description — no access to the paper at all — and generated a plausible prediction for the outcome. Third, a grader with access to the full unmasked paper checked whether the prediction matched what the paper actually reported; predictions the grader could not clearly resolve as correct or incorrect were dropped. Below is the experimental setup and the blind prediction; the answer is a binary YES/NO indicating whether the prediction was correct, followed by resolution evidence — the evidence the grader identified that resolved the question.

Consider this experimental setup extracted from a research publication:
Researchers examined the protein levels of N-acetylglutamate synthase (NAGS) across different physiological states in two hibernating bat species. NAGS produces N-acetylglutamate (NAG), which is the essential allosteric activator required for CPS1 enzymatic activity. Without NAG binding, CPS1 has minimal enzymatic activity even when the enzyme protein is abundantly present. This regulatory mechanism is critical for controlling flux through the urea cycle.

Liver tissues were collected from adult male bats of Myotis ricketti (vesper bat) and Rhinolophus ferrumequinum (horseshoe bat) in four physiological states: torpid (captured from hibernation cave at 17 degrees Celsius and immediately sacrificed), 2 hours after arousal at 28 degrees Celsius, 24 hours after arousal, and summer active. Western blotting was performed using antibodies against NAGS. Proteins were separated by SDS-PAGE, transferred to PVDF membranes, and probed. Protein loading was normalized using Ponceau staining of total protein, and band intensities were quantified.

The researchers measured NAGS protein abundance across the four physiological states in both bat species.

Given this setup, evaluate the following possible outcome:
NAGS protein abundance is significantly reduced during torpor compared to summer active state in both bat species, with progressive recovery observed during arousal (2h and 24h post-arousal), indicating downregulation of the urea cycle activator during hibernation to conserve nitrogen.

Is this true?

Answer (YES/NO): NO